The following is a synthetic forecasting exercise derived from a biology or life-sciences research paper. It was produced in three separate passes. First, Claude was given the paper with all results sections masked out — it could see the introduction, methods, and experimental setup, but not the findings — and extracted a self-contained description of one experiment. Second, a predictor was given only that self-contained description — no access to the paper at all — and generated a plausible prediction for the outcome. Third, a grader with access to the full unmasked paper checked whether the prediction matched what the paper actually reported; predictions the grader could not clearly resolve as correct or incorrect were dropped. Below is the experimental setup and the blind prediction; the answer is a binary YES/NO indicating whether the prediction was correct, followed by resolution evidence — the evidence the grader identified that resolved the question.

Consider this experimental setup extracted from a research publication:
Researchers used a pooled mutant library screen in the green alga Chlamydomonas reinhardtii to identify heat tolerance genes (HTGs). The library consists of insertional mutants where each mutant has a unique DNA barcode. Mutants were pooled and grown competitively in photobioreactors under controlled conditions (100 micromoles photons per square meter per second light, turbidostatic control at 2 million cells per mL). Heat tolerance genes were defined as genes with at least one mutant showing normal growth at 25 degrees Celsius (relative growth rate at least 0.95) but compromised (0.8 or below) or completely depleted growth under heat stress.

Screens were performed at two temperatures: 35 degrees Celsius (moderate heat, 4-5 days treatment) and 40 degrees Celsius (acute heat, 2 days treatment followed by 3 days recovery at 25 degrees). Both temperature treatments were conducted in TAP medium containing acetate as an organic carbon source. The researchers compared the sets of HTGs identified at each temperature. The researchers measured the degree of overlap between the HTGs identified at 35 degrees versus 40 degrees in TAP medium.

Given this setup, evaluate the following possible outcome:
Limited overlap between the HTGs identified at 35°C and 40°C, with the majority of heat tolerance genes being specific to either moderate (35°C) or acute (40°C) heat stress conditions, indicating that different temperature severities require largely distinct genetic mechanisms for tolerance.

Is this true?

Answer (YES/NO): NO